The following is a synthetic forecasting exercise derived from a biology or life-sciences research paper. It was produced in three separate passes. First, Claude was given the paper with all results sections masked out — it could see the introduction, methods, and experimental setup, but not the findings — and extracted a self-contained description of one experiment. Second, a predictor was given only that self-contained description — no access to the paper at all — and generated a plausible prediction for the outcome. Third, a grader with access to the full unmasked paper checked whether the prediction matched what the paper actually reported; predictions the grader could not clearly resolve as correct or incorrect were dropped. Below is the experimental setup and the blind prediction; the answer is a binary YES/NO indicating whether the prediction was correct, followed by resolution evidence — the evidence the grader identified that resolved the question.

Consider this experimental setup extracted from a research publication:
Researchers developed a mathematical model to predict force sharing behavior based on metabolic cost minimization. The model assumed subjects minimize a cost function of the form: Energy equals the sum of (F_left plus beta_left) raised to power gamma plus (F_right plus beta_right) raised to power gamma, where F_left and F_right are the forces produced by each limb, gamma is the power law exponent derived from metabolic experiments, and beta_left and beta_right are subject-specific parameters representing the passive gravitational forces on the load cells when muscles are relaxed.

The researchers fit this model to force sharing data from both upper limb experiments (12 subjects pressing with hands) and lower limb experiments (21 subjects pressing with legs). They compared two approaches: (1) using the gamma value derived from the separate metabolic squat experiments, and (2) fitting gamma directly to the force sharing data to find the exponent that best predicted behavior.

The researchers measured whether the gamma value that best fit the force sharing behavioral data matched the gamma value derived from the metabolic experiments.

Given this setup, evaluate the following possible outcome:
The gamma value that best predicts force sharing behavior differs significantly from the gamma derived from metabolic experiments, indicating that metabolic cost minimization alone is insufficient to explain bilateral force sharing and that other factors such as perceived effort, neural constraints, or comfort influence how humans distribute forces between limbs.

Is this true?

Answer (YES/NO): NO